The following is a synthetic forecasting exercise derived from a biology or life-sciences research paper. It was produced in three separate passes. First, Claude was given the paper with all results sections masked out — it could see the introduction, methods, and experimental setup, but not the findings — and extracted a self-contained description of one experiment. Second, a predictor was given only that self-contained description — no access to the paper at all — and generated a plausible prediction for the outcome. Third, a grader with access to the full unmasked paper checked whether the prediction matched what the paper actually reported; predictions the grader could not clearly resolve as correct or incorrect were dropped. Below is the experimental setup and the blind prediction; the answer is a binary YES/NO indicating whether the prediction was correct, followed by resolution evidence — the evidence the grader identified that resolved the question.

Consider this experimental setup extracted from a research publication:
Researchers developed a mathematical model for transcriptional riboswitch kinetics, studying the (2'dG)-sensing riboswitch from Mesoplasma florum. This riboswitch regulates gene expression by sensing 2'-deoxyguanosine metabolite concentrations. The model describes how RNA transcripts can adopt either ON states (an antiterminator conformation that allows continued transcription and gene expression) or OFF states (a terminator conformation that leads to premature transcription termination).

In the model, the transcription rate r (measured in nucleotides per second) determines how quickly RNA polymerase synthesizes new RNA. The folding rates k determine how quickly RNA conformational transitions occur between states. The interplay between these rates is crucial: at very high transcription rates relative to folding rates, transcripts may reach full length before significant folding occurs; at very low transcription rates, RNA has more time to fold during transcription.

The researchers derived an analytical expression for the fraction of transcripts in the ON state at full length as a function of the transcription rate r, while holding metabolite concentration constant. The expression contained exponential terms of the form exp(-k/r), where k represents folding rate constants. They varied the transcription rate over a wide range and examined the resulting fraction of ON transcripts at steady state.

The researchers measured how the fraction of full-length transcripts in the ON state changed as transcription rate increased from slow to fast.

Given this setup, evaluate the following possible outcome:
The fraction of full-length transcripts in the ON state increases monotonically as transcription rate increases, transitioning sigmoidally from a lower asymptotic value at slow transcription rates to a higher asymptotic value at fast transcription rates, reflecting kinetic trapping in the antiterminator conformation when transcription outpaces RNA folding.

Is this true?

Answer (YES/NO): NO